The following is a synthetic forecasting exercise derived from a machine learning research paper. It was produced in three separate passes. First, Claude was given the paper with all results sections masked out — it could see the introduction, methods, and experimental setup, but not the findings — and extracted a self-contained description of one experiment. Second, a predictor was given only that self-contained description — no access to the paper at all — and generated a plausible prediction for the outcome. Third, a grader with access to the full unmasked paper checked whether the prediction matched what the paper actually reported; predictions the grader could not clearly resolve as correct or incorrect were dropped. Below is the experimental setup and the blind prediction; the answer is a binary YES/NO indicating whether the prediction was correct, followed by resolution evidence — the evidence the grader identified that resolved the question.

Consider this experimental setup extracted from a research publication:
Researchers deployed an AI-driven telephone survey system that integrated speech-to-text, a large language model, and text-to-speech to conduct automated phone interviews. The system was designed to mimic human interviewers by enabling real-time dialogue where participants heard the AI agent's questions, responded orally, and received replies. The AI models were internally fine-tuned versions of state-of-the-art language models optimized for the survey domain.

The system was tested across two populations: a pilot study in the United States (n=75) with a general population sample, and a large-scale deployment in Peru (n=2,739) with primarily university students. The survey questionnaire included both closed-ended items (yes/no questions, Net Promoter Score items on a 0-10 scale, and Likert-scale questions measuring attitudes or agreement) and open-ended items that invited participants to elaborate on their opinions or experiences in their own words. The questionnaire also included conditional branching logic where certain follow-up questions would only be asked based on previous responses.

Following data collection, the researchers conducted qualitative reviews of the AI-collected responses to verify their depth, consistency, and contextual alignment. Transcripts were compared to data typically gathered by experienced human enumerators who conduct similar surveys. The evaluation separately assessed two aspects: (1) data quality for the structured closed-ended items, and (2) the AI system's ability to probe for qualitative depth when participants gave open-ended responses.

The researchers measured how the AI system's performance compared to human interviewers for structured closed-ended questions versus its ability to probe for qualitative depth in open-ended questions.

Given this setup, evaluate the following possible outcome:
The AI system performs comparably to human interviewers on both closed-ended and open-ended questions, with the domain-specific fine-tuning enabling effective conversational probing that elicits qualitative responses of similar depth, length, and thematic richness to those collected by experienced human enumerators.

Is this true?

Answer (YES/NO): NO